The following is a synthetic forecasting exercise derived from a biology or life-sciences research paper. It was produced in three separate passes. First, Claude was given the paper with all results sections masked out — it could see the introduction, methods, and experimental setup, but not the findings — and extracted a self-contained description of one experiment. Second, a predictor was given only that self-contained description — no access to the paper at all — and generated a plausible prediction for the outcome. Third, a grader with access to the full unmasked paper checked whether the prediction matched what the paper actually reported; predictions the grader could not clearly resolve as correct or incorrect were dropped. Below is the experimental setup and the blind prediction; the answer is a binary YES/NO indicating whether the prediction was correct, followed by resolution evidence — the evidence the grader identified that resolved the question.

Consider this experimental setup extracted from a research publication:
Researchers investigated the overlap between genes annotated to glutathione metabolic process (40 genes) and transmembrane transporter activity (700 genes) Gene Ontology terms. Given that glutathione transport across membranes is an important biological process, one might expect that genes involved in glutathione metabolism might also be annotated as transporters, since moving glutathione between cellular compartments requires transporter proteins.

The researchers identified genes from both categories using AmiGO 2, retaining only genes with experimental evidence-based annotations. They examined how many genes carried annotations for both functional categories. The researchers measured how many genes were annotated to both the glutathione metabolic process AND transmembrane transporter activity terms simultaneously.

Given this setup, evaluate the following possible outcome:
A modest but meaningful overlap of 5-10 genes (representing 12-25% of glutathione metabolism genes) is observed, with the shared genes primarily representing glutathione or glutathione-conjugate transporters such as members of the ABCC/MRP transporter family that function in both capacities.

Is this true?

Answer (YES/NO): NO